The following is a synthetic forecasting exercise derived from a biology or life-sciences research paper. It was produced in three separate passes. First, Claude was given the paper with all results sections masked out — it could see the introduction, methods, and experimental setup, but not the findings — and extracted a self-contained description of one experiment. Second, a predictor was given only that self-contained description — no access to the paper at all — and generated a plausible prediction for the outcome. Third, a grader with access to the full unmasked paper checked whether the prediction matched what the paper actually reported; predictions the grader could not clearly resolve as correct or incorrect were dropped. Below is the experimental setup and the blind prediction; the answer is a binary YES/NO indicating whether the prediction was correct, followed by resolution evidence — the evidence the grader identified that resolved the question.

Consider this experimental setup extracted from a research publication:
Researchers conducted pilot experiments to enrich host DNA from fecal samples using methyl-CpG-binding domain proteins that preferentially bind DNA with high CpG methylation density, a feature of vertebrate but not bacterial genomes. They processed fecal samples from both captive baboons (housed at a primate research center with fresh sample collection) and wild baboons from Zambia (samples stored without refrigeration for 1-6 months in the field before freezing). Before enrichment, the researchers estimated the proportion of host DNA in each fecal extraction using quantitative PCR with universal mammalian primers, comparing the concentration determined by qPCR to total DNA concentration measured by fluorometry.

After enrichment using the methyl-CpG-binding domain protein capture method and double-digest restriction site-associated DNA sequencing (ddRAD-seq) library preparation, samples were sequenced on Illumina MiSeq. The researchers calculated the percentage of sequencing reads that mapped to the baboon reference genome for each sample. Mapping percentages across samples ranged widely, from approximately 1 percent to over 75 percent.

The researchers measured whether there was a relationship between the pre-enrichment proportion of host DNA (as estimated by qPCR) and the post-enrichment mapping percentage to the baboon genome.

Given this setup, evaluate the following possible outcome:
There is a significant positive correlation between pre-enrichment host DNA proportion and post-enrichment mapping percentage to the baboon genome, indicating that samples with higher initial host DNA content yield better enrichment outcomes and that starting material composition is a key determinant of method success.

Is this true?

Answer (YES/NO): YES